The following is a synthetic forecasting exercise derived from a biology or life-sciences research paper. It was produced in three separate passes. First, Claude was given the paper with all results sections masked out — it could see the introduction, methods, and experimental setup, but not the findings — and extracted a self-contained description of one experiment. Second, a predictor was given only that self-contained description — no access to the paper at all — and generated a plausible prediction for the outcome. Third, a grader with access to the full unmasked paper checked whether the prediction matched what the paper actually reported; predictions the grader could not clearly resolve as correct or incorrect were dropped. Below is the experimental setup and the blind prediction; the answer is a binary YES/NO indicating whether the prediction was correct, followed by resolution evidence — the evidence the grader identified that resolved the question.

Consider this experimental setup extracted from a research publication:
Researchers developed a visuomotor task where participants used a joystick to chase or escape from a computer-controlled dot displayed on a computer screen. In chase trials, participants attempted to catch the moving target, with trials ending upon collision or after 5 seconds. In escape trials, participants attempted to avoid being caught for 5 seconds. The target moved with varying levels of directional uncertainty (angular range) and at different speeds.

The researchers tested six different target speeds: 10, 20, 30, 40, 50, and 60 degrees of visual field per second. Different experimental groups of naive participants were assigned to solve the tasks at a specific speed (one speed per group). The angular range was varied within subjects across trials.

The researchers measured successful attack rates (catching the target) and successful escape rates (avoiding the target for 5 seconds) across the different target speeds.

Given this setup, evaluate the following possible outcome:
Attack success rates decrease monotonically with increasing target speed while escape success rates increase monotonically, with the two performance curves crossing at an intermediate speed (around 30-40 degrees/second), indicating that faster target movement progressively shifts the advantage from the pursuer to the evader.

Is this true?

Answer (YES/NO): NO